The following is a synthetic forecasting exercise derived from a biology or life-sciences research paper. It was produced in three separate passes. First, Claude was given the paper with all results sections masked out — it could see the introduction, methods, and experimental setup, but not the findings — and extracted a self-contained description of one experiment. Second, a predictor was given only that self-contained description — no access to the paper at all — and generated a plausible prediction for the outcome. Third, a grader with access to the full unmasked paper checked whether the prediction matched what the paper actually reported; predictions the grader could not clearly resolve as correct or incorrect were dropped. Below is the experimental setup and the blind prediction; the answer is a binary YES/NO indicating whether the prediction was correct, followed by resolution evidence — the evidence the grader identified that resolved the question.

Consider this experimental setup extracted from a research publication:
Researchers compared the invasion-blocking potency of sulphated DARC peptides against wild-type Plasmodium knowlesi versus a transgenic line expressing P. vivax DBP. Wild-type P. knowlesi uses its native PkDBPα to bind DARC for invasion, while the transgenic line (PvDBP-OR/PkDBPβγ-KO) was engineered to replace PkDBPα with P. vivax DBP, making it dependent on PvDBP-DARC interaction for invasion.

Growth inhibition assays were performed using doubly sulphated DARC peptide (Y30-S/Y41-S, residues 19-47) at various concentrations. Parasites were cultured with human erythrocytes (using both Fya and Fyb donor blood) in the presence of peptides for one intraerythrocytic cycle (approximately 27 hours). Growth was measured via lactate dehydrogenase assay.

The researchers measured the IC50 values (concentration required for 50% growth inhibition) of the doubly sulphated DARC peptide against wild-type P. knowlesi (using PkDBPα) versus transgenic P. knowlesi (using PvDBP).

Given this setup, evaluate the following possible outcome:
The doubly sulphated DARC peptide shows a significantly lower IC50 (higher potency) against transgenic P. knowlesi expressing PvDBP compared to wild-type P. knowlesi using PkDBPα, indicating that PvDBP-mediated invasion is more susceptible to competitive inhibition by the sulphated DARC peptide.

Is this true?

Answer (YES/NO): NO